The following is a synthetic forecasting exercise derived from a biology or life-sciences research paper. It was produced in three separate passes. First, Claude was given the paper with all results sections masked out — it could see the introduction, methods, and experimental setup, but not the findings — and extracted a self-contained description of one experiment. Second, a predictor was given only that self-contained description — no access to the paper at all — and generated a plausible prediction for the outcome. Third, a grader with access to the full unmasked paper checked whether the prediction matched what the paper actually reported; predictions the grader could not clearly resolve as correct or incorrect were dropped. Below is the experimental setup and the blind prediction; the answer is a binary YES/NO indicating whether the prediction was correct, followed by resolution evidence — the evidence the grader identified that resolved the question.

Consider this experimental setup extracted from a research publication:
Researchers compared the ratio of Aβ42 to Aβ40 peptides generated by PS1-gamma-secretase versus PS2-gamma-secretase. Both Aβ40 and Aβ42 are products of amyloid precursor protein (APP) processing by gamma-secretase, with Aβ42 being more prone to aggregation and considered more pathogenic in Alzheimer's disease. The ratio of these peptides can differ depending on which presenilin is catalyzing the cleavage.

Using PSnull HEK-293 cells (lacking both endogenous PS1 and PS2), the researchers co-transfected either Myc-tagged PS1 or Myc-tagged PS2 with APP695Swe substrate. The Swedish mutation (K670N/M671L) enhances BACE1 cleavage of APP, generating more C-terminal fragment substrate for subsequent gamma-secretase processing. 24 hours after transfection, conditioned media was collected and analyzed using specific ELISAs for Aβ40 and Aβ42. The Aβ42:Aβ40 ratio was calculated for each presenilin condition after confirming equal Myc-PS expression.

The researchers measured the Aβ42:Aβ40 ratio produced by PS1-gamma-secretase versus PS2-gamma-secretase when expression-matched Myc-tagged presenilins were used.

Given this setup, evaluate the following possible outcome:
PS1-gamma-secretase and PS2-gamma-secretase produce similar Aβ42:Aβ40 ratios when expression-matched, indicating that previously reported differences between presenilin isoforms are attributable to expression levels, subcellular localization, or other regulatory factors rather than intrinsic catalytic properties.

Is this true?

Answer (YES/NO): YES